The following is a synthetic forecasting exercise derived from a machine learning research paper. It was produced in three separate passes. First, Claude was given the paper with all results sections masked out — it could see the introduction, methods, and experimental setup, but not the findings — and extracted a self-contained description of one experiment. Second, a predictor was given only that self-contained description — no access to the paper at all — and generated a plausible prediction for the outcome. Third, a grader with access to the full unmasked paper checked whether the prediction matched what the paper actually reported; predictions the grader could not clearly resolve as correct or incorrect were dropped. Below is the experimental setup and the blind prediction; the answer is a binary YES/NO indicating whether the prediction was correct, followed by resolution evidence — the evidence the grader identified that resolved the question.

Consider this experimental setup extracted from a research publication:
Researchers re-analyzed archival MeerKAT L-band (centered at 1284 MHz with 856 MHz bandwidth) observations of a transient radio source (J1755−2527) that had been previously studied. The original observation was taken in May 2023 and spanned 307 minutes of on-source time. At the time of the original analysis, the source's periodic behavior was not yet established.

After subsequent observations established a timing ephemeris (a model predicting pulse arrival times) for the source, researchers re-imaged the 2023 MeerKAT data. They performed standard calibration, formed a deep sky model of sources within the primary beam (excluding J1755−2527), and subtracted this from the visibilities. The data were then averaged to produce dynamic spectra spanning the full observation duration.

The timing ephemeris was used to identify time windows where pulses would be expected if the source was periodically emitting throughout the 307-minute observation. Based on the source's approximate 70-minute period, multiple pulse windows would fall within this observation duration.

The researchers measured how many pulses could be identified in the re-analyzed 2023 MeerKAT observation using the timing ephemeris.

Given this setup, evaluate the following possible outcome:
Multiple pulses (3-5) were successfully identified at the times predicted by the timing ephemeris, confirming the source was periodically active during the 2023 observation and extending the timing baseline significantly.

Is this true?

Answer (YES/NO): YES